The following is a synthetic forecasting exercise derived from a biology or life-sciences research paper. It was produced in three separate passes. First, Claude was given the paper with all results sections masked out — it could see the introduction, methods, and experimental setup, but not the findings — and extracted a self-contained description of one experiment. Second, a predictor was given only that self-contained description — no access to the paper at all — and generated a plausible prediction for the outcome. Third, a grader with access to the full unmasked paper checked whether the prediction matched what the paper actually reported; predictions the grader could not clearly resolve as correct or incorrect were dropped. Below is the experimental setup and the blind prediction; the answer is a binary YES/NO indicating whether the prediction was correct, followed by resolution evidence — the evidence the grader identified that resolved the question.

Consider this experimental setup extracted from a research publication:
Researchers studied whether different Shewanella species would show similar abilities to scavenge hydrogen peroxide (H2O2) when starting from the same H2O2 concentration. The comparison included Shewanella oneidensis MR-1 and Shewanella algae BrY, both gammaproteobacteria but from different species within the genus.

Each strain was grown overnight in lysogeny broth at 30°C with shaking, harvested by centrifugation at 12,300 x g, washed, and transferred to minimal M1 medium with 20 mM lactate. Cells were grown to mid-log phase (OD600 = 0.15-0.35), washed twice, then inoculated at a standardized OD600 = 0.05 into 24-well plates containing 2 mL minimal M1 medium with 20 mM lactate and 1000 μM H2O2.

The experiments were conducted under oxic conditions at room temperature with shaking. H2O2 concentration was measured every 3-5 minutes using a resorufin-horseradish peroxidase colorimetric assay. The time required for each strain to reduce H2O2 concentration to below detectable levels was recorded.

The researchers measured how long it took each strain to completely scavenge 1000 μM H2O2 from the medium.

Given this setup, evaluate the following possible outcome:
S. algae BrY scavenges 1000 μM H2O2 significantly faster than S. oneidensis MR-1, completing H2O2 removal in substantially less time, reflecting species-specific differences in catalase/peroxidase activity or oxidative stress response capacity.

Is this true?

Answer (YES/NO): YES